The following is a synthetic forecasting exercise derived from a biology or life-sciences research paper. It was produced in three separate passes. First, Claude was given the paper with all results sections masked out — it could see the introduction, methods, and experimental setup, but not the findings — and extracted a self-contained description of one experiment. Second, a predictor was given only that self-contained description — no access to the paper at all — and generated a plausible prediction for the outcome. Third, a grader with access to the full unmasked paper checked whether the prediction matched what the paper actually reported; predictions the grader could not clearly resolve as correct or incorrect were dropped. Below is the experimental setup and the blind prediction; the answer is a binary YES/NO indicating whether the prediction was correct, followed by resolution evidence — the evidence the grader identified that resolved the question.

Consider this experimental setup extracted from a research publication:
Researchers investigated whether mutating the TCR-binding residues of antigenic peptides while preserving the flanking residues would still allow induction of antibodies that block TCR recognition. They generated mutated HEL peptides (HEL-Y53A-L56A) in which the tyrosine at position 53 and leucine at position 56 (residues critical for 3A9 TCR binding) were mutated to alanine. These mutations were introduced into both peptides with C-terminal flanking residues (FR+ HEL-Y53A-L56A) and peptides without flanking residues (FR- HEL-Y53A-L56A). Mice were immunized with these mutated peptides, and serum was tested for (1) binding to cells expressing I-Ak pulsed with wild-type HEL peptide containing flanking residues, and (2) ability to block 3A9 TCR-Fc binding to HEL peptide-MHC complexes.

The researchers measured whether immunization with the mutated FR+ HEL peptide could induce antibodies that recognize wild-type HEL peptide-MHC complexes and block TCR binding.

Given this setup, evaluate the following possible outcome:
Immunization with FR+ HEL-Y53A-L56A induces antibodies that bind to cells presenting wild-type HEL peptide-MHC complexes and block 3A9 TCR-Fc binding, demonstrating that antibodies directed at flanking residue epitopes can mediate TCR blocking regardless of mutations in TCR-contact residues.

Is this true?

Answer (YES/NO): YES